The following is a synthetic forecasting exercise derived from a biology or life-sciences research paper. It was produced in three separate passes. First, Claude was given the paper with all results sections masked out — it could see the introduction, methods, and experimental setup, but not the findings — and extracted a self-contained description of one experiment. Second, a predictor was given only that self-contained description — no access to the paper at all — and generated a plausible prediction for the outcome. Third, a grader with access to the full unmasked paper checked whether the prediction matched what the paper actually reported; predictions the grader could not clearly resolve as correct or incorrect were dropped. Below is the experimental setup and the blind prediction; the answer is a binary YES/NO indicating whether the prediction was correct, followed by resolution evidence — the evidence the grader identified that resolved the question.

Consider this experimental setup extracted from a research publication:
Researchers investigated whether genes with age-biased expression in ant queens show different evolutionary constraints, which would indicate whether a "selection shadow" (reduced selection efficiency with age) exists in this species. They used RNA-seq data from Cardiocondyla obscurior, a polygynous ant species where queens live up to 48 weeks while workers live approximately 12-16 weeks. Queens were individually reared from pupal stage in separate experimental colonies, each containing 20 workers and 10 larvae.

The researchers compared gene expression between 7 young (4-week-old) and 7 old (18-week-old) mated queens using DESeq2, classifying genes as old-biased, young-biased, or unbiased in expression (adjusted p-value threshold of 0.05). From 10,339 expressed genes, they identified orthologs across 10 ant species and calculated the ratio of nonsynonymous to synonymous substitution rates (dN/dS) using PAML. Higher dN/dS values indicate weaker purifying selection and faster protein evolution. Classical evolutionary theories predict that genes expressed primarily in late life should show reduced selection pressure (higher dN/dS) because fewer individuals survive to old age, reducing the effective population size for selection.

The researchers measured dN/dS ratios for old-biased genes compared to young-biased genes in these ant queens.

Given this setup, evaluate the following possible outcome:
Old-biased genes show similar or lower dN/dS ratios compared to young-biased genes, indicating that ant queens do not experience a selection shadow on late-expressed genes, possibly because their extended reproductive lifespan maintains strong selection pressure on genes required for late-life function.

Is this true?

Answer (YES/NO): YES